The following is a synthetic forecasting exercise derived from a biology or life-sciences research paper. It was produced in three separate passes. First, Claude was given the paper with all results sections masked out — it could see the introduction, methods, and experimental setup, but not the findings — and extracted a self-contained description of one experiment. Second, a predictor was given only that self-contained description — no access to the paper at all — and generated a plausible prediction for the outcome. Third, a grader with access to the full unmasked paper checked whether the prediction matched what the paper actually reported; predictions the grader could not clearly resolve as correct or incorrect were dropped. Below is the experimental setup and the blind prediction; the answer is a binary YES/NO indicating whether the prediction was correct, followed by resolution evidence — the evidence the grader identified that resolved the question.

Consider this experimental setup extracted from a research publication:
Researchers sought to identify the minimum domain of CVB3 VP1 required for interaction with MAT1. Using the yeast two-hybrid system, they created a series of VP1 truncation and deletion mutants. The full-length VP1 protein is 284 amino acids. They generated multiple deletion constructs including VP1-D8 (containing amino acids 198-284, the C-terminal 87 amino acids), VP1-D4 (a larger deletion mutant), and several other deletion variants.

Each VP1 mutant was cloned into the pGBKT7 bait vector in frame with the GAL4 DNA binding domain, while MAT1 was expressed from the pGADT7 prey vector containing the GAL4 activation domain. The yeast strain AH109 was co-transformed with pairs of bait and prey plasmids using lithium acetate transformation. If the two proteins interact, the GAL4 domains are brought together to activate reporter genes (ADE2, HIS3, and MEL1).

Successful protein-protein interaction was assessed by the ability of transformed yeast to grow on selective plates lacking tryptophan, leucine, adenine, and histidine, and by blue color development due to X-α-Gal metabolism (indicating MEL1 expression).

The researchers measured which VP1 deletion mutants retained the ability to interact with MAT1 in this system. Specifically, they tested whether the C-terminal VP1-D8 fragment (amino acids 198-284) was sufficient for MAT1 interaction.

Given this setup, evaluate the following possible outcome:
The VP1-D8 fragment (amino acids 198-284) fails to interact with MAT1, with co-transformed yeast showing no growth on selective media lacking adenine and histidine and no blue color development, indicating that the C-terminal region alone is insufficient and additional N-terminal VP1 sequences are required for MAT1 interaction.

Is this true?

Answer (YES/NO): NO